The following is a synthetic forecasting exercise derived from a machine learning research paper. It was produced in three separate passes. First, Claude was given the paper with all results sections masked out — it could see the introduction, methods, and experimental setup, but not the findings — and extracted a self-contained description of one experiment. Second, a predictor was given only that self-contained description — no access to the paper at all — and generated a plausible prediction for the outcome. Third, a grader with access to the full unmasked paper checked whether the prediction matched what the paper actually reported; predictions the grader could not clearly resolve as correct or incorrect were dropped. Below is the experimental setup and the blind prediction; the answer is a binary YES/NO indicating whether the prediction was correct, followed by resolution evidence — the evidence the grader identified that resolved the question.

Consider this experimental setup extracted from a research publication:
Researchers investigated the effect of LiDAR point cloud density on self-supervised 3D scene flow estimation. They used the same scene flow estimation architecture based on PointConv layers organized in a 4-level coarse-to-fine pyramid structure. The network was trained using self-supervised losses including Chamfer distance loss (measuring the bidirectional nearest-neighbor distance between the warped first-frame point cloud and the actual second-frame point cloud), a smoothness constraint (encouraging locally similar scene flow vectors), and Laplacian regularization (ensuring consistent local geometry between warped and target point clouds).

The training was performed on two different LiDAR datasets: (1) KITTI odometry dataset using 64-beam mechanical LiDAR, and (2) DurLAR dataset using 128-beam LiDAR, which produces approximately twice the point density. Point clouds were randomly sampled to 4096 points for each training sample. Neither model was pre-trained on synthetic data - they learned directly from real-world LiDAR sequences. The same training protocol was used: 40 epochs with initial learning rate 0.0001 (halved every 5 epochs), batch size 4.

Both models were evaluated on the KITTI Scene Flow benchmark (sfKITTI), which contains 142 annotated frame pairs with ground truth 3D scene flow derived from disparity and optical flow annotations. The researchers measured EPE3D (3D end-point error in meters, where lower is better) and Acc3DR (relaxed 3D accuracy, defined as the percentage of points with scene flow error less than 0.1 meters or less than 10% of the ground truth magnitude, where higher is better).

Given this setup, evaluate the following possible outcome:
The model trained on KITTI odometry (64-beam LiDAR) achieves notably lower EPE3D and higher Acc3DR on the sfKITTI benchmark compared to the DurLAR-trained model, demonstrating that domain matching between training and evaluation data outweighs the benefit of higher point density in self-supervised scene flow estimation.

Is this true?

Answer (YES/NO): NO